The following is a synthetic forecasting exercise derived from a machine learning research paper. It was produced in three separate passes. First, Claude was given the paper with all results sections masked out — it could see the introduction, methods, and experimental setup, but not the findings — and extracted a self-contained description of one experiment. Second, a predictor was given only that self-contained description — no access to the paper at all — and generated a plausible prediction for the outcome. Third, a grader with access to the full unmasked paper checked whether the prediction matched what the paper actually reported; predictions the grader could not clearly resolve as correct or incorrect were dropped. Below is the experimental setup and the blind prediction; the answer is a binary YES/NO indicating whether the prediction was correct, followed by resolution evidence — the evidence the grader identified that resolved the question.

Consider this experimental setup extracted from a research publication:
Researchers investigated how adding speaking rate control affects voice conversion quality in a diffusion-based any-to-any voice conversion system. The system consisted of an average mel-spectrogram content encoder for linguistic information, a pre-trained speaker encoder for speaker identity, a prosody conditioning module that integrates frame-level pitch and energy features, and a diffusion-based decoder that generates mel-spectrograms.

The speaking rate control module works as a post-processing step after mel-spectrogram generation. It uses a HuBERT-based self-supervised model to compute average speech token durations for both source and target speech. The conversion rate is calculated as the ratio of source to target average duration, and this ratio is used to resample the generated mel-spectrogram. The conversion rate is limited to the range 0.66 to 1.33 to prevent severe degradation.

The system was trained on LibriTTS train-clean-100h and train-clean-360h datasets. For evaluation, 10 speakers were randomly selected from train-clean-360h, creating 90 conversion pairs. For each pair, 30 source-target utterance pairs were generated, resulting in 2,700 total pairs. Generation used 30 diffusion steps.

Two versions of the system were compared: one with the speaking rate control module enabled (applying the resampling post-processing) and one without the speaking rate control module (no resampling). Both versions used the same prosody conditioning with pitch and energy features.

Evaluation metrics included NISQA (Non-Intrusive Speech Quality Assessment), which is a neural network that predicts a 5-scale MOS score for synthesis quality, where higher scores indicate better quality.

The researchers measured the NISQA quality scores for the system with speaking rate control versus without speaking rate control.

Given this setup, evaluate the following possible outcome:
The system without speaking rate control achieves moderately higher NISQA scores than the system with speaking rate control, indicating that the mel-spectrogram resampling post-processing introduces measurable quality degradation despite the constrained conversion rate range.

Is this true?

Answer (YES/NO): NO